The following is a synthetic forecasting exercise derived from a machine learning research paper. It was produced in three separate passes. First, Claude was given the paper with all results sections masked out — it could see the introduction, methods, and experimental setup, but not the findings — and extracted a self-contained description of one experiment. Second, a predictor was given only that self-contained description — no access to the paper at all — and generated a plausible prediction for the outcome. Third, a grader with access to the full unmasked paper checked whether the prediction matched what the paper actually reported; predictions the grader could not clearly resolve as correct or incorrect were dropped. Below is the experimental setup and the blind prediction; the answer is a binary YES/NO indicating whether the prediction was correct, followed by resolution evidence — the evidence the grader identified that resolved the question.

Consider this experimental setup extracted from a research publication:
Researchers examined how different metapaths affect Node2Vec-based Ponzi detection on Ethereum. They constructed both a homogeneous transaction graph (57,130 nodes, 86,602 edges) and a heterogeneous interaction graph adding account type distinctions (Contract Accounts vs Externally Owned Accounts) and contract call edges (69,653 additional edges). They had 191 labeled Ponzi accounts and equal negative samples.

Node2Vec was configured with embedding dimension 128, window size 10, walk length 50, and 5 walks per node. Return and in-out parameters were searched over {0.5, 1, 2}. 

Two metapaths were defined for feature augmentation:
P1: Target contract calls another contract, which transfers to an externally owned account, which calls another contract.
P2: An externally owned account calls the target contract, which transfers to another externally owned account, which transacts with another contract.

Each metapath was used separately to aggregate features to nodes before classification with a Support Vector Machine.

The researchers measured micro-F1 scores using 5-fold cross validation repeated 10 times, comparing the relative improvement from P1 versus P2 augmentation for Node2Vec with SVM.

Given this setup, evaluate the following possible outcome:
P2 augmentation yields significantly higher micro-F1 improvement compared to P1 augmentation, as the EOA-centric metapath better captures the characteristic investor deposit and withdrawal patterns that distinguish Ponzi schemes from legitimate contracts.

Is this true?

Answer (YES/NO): NO